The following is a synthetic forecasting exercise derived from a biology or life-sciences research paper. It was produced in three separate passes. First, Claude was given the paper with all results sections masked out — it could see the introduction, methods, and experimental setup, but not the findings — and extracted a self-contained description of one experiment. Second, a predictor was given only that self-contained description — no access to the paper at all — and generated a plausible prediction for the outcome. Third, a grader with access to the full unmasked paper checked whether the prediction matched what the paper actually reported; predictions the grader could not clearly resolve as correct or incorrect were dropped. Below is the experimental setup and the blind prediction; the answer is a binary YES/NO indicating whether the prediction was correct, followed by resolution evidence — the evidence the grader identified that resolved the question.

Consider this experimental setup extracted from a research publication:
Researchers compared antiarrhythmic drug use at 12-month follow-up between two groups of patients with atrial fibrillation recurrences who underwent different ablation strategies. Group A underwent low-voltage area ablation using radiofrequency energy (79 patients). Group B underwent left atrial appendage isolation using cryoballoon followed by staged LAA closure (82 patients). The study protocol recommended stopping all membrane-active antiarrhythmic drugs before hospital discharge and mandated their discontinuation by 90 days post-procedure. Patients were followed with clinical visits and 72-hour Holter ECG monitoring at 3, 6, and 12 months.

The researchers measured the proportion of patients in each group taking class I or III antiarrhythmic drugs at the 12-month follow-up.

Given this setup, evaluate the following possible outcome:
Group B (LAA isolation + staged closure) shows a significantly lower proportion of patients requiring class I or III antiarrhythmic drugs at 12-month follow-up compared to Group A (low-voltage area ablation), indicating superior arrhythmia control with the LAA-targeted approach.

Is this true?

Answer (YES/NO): NO